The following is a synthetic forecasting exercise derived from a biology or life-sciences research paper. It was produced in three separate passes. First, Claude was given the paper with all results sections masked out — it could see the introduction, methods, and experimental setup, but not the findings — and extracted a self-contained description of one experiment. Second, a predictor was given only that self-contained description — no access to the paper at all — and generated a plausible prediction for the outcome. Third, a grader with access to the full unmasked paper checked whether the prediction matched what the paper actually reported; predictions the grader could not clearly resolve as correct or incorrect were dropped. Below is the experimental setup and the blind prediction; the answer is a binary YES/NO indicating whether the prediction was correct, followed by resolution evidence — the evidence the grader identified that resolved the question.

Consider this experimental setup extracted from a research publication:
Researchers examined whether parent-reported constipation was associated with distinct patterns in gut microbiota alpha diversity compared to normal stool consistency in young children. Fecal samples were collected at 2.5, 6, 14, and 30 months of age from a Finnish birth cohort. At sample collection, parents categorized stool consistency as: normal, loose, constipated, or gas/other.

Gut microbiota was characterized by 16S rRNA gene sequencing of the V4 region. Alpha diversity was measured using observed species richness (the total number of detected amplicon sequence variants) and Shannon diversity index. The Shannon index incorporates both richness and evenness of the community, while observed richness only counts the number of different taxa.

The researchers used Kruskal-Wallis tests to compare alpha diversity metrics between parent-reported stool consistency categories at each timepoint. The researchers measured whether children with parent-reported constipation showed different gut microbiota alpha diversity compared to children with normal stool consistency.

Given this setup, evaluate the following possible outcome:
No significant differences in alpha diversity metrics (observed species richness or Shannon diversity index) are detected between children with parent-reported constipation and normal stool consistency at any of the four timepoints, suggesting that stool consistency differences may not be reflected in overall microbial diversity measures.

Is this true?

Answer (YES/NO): YES